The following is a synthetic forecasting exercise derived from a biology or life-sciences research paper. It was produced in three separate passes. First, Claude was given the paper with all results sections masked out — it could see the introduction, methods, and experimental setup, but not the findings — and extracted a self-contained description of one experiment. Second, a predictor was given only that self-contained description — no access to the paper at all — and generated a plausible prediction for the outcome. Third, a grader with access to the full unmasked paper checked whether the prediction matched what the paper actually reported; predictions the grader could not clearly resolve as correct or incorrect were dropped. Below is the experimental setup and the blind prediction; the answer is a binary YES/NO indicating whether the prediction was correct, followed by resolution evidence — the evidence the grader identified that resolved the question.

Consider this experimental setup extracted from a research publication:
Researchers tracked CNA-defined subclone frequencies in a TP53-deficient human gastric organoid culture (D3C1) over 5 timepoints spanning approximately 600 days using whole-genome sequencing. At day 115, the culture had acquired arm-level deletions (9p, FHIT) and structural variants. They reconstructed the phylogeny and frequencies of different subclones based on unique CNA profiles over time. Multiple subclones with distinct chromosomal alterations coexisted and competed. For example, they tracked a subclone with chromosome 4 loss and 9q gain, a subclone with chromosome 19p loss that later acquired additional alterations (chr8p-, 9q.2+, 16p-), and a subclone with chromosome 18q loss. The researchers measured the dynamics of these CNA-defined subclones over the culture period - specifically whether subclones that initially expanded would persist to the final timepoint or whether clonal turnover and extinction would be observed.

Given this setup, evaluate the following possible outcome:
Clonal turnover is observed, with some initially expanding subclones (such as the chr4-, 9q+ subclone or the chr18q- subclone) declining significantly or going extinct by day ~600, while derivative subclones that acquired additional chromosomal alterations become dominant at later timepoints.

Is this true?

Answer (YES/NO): YES